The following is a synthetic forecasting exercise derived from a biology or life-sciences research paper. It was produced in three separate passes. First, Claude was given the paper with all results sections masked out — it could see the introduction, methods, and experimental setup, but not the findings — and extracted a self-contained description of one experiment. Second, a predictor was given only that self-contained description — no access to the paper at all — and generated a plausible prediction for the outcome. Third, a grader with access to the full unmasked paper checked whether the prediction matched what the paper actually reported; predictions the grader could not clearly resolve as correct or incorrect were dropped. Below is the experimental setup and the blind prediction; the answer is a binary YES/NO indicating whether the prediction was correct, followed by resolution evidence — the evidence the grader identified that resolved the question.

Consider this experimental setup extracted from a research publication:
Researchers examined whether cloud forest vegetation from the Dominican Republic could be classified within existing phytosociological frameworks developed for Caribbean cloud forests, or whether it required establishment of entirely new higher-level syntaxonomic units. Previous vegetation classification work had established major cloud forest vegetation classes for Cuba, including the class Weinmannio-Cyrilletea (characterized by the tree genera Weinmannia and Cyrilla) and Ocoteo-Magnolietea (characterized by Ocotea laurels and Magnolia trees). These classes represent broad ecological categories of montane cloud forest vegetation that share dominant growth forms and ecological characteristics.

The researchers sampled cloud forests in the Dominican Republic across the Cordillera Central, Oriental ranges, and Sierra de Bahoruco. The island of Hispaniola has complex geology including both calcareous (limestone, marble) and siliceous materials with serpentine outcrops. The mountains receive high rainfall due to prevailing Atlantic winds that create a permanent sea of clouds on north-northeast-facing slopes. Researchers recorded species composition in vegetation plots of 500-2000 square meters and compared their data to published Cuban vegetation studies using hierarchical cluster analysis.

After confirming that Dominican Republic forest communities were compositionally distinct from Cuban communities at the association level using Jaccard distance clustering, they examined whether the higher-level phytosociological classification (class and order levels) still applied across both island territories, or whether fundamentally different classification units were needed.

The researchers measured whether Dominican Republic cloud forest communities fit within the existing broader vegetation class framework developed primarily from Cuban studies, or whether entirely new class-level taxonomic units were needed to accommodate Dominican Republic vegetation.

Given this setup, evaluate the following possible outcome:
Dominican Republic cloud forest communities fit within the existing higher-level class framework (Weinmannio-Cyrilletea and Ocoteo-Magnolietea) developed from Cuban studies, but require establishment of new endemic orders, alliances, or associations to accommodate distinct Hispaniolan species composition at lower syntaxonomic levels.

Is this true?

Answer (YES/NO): YES